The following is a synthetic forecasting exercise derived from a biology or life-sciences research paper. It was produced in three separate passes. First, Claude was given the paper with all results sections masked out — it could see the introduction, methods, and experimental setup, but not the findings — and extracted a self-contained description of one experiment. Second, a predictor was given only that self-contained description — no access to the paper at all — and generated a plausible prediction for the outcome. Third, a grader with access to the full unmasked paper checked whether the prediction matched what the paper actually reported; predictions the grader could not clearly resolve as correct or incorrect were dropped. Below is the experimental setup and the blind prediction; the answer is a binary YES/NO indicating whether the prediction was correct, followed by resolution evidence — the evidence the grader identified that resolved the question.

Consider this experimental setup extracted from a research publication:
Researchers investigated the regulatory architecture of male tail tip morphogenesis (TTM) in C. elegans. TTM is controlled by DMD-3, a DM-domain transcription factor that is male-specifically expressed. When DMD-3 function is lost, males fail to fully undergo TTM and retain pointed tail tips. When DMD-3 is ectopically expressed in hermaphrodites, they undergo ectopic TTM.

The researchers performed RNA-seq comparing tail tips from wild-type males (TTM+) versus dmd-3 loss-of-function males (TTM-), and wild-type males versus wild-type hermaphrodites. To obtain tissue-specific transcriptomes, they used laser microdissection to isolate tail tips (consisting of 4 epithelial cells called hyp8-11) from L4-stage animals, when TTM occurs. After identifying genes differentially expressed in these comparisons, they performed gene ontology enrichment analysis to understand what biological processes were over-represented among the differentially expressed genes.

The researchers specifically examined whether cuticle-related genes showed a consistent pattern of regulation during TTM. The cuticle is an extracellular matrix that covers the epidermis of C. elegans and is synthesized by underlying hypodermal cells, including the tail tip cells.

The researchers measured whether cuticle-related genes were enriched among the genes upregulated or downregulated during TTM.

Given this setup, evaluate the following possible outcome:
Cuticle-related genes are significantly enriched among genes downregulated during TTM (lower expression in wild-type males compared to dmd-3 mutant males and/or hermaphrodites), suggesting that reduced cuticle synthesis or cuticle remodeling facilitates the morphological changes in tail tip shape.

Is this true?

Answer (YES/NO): YES